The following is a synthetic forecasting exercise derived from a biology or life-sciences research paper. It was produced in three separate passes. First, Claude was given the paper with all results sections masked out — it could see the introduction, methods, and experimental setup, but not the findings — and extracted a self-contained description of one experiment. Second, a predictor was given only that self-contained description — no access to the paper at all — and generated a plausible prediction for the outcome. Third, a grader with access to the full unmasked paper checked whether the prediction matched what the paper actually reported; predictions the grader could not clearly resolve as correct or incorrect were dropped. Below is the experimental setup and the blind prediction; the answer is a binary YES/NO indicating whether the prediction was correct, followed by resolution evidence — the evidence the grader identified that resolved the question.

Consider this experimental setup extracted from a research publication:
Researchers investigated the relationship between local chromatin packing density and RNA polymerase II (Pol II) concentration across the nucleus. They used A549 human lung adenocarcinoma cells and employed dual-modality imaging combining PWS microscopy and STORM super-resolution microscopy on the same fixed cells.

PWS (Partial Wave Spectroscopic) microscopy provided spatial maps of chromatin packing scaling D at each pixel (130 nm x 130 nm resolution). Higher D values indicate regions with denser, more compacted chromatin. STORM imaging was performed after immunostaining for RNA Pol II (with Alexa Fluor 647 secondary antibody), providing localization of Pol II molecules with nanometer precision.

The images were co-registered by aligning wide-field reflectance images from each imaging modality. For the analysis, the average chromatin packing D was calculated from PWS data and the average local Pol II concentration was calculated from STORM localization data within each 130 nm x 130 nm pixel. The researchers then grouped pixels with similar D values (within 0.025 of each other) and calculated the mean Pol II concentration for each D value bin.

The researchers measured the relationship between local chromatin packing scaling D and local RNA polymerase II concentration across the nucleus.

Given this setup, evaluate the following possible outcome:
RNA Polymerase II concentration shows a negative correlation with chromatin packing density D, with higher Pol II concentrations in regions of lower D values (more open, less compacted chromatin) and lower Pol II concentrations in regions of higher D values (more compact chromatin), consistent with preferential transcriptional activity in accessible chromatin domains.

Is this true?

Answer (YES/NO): NO